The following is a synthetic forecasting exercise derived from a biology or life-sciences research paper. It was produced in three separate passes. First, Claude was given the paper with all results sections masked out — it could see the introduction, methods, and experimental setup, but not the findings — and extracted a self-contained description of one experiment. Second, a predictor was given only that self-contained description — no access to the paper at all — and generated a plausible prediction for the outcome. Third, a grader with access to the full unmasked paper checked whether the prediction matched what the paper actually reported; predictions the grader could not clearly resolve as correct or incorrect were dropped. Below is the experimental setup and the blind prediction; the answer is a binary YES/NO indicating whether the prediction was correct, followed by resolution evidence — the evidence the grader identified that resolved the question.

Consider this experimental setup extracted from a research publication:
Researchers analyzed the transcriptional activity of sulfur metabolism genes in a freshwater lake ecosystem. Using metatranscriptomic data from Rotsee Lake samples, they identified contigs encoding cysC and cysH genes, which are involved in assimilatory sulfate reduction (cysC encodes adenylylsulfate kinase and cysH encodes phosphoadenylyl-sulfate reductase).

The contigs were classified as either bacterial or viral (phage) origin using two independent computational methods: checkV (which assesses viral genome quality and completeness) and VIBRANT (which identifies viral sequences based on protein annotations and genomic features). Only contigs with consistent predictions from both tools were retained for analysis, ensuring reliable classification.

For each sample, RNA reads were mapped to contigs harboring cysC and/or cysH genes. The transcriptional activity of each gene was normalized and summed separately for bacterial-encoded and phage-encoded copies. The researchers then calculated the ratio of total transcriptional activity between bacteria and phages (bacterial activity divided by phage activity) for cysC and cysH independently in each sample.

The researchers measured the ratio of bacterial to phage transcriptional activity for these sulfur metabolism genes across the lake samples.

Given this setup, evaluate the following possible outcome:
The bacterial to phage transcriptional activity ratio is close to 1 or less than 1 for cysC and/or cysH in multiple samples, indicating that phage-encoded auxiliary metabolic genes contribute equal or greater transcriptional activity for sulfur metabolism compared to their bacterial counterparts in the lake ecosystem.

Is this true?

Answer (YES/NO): YES